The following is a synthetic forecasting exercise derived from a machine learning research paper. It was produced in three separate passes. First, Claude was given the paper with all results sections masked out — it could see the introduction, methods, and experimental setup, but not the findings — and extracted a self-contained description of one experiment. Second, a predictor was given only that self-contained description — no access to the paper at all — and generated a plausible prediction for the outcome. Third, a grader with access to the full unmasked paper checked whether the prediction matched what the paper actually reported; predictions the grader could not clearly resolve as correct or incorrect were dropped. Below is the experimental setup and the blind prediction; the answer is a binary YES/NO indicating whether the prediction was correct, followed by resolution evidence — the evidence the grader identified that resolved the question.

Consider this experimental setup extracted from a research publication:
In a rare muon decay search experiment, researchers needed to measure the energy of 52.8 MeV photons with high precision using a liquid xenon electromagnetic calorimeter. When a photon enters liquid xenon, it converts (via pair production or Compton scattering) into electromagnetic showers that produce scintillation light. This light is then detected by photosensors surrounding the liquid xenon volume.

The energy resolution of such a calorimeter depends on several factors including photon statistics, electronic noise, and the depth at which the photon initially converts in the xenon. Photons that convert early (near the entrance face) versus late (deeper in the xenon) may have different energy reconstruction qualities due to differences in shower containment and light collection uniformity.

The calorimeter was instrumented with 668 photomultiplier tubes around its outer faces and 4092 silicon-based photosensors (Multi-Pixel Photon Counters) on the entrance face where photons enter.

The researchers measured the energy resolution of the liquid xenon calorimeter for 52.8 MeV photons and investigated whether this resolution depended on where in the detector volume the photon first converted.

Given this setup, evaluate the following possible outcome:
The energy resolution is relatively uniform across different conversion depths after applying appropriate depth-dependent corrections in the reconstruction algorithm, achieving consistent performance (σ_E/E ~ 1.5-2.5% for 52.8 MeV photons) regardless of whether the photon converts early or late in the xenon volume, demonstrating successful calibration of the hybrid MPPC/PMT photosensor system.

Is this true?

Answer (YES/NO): NO